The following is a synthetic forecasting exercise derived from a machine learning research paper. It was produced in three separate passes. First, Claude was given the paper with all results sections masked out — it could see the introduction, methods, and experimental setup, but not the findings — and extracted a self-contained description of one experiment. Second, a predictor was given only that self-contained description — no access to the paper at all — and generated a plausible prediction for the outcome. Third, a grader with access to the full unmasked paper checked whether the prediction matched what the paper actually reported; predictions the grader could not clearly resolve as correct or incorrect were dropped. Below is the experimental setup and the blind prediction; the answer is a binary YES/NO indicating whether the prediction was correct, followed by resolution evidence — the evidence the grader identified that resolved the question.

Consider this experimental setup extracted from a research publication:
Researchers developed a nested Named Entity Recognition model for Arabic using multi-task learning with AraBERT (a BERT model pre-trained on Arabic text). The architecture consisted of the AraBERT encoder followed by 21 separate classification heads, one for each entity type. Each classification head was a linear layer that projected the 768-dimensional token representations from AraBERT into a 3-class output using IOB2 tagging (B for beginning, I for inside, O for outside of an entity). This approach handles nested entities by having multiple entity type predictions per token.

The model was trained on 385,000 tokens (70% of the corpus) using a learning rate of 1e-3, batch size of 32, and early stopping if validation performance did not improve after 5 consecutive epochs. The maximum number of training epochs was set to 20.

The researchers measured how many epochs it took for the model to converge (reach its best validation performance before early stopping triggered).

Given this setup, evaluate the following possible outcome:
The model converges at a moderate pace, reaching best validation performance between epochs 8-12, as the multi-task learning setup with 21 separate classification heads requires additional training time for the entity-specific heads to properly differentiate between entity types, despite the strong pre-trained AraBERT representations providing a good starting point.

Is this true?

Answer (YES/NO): YES